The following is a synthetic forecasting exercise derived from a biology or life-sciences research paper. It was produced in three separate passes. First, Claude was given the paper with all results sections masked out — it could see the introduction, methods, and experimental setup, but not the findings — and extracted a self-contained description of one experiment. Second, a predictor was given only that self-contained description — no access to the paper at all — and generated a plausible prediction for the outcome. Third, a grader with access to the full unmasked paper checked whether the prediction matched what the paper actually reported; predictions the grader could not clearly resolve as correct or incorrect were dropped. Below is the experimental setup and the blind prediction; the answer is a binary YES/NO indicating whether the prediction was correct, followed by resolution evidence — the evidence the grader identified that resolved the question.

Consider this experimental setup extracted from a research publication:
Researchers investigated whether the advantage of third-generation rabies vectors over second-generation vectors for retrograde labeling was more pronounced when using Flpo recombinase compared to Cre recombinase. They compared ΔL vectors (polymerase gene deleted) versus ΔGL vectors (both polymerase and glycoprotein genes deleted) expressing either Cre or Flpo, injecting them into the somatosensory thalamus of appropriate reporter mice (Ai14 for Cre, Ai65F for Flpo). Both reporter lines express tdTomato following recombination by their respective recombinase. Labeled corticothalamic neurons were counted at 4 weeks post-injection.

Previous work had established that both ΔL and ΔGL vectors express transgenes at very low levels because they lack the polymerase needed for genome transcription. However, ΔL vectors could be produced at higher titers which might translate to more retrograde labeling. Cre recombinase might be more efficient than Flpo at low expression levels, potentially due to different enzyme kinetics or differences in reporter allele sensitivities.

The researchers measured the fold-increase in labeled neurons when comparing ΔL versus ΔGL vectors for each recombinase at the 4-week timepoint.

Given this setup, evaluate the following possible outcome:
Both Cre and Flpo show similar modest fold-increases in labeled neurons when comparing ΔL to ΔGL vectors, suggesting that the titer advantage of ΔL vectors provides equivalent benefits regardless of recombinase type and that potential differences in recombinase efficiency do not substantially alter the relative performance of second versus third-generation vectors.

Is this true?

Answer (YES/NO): NO